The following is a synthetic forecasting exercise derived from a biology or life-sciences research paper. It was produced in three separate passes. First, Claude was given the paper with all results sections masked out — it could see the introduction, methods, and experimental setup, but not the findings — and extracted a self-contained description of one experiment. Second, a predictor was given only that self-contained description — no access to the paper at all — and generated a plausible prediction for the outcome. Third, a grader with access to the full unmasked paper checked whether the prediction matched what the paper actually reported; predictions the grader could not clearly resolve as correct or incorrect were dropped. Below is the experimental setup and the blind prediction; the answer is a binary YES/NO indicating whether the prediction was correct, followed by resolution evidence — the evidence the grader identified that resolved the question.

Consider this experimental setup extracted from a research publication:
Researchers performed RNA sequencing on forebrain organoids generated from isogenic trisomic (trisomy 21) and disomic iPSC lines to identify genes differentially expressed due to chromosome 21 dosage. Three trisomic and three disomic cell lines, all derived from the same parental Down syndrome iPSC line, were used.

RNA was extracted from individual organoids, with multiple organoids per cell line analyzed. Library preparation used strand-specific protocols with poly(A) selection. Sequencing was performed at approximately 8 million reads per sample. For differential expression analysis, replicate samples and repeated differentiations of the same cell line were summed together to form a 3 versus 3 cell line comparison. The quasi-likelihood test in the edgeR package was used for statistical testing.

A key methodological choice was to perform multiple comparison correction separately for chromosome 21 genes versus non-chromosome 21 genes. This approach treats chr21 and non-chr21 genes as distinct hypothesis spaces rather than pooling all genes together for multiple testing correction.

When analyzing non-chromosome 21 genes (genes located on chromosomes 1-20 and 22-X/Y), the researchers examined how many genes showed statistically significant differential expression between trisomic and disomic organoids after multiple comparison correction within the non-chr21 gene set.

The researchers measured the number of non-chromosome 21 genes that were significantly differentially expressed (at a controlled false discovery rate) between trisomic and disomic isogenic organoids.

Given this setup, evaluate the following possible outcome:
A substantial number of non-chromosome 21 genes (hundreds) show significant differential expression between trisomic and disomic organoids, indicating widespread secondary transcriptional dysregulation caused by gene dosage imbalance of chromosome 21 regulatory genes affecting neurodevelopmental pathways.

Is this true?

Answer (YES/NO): NO